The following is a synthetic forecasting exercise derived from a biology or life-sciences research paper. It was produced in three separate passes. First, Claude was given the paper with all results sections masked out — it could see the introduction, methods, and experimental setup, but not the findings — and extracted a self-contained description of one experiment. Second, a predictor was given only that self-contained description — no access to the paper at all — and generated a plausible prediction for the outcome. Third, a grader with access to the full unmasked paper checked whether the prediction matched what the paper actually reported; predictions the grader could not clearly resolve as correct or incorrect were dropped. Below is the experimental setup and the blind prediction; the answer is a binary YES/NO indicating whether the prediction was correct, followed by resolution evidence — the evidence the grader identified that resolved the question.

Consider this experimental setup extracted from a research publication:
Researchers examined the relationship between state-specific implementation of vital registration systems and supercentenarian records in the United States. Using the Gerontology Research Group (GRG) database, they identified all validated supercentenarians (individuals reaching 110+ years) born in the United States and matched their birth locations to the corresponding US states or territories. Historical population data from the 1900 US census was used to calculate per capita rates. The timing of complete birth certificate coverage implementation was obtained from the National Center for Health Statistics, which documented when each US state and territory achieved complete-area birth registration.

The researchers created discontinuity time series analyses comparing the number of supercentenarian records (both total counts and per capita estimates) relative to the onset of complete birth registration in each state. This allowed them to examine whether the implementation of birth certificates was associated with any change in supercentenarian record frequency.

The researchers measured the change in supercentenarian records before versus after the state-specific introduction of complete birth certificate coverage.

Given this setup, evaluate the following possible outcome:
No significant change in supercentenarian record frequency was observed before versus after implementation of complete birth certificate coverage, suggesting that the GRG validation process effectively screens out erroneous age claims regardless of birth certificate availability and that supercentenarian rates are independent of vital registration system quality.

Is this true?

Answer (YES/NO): NO